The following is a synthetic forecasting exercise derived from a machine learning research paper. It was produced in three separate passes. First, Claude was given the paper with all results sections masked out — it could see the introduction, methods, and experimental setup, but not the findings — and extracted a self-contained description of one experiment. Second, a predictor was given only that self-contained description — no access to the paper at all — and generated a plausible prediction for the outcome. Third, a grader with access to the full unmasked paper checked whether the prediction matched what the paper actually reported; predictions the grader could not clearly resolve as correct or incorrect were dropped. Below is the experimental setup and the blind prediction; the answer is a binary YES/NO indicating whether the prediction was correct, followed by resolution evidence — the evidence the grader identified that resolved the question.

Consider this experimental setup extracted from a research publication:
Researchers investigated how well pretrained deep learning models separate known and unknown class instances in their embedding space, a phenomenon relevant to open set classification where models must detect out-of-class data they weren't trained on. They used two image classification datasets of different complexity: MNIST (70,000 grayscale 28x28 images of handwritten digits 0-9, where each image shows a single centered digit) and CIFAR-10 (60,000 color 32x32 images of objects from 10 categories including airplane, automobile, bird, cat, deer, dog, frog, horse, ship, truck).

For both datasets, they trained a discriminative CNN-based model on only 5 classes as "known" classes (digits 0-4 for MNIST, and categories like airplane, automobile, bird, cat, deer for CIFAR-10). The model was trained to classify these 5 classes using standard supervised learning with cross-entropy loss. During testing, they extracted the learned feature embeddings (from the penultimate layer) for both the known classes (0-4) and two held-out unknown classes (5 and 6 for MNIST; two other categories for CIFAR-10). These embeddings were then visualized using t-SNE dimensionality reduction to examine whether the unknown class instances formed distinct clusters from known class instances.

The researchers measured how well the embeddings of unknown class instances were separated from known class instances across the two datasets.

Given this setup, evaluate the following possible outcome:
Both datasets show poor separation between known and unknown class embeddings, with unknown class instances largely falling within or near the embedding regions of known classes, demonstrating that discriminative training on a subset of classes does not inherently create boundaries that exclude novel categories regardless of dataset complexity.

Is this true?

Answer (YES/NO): NO